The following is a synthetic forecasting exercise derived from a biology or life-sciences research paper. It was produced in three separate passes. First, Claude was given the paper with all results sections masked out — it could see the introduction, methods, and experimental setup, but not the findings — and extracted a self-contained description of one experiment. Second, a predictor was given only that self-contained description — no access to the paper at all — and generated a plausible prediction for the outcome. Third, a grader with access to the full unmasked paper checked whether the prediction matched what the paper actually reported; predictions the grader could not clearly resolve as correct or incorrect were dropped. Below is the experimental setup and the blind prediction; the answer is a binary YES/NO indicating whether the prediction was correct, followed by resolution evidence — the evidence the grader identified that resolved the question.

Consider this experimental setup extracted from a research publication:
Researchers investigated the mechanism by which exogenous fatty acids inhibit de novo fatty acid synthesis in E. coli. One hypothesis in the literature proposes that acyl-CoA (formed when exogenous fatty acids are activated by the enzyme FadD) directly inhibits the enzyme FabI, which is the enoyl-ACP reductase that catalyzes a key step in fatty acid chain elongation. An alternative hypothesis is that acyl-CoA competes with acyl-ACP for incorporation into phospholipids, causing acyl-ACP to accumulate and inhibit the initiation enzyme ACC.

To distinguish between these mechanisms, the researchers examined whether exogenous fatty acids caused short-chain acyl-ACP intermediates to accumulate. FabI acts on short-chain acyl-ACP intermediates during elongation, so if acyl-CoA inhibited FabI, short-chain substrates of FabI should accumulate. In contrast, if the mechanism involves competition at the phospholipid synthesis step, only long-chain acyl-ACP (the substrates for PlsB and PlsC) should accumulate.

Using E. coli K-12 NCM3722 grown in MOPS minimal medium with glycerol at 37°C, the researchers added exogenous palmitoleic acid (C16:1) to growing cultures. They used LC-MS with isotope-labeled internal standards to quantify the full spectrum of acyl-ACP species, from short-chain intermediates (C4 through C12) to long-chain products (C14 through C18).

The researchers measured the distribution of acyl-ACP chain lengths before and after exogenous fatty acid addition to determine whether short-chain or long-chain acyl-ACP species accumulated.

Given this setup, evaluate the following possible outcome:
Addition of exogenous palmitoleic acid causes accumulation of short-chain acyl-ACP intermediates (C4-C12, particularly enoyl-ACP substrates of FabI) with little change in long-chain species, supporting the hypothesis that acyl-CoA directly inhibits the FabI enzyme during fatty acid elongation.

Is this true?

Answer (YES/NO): NO